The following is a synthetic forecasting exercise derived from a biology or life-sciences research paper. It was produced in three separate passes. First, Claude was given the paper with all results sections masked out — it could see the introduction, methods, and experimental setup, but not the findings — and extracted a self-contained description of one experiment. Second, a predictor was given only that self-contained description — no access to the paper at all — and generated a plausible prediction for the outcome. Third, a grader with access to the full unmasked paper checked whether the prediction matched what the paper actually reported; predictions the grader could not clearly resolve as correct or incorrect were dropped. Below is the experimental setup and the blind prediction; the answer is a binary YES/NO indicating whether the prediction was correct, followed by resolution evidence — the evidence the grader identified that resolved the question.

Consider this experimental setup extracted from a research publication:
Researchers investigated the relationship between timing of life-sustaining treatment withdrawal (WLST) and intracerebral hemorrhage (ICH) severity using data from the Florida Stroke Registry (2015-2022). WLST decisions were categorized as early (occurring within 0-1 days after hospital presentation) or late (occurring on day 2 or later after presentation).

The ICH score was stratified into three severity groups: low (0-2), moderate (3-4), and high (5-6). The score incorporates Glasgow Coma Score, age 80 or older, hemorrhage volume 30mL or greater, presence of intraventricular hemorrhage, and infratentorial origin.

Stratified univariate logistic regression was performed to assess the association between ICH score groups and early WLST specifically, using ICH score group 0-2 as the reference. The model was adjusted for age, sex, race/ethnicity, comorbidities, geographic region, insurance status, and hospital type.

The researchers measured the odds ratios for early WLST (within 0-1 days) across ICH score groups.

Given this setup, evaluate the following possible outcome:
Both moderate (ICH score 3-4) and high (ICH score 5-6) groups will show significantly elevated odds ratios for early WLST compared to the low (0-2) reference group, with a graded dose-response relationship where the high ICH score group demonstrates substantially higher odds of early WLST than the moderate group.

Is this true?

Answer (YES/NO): YES